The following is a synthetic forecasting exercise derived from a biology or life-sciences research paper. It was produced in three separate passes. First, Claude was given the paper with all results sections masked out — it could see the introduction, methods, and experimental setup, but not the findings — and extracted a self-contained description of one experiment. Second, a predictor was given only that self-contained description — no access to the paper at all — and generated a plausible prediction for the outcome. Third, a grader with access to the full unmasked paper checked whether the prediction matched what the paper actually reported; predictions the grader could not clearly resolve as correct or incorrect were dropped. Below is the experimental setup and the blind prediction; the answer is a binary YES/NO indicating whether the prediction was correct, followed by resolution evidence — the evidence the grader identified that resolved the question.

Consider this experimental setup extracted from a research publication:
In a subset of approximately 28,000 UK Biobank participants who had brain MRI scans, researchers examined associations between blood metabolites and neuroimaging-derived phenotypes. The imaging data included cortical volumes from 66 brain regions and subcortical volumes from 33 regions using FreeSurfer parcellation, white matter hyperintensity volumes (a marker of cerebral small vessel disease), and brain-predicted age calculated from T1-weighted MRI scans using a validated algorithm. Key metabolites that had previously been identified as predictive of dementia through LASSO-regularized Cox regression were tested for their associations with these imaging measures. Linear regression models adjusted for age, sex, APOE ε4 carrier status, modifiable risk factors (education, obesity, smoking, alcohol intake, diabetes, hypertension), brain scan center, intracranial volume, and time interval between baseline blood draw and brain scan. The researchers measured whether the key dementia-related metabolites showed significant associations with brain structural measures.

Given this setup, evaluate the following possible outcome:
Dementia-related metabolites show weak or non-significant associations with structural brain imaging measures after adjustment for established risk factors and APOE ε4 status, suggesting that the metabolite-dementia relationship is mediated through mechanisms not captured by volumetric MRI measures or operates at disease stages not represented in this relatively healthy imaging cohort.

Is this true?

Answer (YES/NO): NO